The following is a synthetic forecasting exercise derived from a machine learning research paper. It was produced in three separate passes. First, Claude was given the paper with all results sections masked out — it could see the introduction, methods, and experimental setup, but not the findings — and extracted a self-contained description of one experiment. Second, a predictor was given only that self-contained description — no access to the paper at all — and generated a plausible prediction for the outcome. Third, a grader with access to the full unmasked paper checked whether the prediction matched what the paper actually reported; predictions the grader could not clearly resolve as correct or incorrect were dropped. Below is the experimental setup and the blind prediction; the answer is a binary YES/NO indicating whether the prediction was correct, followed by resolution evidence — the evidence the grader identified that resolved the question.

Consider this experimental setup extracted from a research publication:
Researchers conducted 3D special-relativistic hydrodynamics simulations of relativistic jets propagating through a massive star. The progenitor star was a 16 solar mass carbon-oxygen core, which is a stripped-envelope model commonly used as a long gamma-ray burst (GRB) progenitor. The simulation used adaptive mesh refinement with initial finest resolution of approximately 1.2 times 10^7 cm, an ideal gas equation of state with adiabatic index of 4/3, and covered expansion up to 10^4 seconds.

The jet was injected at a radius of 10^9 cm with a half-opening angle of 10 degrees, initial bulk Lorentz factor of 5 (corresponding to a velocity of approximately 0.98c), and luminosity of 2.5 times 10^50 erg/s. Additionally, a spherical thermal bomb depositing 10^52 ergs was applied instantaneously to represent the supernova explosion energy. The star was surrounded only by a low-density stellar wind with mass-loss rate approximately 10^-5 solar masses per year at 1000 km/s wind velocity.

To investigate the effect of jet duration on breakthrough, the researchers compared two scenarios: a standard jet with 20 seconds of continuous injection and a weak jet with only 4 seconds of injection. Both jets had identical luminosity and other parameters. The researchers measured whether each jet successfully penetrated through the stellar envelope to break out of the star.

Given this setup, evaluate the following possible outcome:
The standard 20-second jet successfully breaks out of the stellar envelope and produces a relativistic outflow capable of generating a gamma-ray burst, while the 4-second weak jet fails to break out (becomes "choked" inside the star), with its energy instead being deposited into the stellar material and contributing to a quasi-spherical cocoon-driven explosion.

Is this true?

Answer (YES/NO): YES